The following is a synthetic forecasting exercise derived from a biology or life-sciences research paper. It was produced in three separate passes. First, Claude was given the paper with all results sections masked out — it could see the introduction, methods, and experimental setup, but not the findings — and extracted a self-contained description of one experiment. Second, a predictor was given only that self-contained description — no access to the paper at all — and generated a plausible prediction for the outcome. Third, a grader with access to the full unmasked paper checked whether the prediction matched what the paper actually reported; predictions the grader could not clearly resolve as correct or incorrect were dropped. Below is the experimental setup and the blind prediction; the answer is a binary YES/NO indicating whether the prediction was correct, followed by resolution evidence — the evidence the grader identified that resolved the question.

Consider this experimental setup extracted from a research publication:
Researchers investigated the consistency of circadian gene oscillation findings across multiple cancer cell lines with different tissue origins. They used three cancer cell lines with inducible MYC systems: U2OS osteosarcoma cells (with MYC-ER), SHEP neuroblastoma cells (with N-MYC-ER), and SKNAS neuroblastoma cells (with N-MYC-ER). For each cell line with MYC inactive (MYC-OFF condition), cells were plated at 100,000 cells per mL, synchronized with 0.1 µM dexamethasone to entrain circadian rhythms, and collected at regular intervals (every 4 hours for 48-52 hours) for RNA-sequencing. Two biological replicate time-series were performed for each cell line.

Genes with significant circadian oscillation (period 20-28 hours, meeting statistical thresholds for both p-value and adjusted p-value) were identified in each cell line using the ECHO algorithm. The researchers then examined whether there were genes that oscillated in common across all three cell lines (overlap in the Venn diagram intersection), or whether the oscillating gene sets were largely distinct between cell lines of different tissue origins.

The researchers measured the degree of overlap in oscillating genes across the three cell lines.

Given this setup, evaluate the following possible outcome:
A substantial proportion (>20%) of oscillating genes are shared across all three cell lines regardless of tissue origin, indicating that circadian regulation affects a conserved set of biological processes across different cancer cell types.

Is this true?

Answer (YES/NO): NO